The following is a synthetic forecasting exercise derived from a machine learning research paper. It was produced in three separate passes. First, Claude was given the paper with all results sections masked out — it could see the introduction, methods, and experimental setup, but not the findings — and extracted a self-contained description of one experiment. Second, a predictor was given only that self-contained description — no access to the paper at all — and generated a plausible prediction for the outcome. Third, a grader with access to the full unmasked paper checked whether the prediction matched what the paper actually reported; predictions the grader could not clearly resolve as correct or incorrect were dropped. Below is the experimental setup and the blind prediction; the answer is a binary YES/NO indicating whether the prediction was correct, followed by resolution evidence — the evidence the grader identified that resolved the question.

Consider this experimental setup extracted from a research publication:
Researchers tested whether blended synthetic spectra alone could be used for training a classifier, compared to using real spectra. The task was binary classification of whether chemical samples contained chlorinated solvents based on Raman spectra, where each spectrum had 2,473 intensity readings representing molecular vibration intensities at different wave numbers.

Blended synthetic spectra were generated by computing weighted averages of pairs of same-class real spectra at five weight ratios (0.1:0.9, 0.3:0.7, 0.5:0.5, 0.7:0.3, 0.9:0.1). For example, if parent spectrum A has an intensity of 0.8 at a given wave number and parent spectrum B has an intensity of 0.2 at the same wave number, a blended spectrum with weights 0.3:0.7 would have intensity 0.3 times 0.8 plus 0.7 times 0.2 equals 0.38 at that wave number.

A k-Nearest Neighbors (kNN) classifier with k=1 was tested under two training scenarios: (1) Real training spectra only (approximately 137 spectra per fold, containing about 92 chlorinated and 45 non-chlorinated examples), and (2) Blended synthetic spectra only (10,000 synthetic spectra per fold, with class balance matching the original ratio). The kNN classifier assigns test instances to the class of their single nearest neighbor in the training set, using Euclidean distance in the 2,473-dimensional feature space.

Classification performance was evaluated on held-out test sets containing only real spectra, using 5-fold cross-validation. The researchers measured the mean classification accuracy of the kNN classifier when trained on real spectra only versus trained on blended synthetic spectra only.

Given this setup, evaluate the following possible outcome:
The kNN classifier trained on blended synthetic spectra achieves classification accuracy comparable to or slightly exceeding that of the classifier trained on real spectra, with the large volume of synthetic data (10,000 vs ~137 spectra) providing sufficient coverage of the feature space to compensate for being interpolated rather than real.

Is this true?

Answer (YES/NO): YES